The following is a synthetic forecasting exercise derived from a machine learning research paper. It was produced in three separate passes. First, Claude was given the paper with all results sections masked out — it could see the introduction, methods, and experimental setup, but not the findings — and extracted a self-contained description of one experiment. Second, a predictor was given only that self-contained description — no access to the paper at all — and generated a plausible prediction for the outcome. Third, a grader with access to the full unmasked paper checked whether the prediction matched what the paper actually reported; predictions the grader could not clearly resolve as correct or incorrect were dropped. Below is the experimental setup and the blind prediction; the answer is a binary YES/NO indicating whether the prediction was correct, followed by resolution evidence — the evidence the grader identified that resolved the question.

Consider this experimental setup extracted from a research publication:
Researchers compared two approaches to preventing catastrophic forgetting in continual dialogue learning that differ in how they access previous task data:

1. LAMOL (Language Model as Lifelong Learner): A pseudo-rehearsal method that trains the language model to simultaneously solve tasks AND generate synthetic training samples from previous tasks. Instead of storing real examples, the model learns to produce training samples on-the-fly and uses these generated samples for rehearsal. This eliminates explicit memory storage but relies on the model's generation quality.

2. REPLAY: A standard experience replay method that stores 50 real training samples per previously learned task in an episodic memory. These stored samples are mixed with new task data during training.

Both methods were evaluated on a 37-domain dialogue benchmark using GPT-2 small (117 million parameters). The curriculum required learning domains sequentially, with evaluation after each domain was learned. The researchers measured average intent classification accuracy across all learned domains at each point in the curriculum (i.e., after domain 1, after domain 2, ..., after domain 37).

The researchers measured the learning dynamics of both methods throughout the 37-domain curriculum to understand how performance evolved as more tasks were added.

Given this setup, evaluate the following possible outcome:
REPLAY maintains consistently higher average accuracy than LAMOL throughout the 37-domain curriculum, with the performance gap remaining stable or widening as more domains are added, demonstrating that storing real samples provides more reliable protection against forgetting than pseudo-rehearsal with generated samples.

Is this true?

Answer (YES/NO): NO